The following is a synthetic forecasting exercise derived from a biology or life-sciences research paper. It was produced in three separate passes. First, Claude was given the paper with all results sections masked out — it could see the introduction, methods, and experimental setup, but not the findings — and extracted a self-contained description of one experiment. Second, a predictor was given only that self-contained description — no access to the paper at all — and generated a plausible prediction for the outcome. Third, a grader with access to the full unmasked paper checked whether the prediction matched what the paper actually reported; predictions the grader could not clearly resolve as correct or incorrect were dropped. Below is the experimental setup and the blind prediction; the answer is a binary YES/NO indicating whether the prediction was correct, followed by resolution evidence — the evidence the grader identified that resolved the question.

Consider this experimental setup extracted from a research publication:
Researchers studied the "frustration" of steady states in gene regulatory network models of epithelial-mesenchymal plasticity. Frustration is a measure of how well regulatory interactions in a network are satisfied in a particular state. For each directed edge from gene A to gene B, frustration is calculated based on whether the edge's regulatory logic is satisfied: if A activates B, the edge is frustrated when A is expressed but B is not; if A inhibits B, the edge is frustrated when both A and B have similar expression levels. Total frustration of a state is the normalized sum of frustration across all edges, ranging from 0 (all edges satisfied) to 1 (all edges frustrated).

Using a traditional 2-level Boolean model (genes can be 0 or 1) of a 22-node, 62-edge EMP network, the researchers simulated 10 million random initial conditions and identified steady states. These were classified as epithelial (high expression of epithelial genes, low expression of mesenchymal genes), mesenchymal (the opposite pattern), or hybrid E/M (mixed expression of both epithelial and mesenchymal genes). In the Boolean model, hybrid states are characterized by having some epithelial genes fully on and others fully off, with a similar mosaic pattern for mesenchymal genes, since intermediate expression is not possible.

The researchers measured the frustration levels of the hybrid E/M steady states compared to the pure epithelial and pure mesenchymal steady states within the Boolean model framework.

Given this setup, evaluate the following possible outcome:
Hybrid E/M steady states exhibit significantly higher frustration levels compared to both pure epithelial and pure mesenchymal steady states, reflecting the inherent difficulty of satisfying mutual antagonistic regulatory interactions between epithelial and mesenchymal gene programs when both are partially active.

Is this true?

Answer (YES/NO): YES